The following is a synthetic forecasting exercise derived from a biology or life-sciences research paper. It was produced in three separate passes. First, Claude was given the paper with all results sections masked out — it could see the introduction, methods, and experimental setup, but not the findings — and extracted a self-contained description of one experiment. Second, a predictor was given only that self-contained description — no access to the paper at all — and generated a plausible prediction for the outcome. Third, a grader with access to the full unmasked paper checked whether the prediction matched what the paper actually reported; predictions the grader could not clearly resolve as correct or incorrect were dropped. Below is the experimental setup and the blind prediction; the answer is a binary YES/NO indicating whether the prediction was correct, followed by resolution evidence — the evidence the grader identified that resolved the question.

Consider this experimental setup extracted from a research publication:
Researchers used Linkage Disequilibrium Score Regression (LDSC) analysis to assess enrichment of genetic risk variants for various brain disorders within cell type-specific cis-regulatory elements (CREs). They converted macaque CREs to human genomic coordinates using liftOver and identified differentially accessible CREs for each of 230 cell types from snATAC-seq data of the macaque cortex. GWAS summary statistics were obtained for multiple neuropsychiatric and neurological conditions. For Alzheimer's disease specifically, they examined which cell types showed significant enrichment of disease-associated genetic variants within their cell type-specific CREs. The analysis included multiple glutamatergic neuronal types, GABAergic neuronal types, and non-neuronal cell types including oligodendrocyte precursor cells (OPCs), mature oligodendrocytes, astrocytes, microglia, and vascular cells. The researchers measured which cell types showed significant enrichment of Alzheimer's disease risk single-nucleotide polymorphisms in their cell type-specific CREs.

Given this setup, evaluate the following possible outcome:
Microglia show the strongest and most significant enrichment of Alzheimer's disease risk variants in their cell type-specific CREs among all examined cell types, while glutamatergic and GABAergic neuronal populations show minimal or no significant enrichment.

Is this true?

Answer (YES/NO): YES